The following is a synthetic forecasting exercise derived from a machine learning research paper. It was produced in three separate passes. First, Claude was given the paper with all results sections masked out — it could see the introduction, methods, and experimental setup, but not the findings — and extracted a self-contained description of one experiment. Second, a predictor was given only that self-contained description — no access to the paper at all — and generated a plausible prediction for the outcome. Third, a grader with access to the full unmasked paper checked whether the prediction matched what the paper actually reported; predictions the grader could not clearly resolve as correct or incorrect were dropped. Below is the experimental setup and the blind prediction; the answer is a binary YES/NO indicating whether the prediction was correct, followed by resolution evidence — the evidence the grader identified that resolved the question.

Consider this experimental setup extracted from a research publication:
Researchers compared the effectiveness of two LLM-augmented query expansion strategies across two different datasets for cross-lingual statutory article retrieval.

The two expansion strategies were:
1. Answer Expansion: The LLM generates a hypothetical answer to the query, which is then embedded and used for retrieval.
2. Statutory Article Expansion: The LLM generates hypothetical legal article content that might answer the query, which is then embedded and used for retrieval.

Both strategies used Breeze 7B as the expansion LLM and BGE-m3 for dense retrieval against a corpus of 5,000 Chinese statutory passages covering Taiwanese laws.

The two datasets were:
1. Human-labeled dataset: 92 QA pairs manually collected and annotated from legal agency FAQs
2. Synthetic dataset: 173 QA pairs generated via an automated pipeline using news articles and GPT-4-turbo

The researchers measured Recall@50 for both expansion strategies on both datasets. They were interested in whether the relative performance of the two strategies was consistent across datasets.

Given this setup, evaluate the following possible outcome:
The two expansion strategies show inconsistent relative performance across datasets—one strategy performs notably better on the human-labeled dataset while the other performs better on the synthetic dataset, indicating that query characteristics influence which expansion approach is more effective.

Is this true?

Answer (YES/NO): NO